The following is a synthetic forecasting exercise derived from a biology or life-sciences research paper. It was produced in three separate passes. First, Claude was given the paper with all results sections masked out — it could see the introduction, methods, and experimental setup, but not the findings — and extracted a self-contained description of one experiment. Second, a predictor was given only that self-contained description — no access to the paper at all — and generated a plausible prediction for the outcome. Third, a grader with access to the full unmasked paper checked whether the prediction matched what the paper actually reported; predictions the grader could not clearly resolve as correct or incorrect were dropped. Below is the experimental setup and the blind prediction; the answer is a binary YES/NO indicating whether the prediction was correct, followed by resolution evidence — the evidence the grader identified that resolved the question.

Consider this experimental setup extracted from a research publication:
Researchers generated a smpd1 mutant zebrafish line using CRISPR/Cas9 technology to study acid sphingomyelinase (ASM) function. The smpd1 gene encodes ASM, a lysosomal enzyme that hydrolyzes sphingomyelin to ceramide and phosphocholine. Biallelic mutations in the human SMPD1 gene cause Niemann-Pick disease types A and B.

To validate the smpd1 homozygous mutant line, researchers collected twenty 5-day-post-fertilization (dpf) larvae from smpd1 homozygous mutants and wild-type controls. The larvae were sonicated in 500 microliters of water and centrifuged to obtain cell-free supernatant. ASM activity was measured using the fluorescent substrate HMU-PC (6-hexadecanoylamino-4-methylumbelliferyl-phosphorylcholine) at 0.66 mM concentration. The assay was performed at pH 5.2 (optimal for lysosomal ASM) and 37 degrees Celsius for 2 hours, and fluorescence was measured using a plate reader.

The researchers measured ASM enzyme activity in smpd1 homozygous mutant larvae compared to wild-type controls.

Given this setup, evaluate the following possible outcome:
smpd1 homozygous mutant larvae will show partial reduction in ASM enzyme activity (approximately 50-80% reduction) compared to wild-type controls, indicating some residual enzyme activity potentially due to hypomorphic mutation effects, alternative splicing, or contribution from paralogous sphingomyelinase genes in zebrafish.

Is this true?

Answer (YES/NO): NO